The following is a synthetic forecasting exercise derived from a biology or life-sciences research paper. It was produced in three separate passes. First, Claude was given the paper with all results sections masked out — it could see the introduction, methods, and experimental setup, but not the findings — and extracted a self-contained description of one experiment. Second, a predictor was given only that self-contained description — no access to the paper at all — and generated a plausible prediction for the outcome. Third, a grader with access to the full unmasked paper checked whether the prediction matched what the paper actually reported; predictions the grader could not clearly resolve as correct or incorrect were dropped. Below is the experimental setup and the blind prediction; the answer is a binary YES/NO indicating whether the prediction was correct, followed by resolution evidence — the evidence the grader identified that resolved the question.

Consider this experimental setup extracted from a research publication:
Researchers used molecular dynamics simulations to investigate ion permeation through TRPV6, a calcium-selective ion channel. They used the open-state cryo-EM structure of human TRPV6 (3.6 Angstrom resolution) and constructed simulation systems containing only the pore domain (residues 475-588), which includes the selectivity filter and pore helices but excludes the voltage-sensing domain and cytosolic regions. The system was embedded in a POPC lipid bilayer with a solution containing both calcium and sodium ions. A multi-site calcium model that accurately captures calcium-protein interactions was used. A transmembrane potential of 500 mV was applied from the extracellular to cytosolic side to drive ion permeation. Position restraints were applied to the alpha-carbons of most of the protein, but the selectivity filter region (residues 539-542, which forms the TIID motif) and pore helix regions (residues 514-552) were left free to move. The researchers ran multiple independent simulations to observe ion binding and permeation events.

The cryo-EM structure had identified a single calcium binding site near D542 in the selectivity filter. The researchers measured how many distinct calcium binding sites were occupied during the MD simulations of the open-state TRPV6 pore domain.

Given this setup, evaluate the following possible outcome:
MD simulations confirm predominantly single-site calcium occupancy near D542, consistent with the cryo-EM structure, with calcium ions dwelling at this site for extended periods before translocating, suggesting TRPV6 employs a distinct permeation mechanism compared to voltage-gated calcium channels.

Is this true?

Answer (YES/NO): NO